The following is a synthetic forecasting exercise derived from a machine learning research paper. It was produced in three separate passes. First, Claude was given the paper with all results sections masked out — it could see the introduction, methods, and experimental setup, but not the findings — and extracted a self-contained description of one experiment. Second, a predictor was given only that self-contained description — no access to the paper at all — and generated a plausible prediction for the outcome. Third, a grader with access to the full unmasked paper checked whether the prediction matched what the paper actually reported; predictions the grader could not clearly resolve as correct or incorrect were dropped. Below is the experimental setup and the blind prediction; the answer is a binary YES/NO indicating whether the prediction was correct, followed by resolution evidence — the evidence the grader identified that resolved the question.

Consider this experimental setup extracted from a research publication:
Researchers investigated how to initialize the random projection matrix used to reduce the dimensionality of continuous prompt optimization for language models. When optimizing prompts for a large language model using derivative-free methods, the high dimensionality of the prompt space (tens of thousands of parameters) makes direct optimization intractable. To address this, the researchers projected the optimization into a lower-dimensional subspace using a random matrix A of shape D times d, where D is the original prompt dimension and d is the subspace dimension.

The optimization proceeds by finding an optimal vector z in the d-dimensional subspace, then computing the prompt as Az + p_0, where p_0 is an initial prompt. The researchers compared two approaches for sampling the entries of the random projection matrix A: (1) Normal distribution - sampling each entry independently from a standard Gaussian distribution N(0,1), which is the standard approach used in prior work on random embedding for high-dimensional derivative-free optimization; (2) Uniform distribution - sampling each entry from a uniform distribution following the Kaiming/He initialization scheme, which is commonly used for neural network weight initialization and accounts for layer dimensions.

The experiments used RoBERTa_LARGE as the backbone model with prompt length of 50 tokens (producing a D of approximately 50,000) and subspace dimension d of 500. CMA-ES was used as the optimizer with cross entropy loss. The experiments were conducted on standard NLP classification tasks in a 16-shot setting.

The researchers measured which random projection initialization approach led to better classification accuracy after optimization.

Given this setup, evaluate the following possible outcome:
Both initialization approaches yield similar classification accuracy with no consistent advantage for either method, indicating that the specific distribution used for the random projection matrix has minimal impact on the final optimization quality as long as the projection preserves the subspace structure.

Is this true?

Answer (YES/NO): NO